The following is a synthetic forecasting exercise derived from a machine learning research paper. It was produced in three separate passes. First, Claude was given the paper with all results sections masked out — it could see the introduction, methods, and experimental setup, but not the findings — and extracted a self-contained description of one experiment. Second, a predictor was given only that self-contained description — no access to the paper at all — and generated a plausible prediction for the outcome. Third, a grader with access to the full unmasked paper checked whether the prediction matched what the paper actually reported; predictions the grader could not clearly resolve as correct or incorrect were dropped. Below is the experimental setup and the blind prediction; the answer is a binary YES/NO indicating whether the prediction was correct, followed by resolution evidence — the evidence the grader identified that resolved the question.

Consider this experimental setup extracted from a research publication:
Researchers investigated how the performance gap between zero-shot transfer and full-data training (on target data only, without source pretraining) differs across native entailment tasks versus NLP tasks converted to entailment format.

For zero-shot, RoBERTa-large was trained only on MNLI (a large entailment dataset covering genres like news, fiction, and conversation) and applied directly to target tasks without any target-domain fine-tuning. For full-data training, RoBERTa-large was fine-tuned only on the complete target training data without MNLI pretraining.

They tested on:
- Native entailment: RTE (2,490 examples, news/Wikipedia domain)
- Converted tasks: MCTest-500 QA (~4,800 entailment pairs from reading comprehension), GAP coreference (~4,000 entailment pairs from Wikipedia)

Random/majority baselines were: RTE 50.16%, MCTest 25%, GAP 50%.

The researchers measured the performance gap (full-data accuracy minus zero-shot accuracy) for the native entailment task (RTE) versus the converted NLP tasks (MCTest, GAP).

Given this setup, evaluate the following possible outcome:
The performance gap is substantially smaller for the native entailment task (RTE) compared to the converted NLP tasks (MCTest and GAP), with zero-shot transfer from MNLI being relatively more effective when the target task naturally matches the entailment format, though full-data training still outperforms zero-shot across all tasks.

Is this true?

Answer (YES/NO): NO